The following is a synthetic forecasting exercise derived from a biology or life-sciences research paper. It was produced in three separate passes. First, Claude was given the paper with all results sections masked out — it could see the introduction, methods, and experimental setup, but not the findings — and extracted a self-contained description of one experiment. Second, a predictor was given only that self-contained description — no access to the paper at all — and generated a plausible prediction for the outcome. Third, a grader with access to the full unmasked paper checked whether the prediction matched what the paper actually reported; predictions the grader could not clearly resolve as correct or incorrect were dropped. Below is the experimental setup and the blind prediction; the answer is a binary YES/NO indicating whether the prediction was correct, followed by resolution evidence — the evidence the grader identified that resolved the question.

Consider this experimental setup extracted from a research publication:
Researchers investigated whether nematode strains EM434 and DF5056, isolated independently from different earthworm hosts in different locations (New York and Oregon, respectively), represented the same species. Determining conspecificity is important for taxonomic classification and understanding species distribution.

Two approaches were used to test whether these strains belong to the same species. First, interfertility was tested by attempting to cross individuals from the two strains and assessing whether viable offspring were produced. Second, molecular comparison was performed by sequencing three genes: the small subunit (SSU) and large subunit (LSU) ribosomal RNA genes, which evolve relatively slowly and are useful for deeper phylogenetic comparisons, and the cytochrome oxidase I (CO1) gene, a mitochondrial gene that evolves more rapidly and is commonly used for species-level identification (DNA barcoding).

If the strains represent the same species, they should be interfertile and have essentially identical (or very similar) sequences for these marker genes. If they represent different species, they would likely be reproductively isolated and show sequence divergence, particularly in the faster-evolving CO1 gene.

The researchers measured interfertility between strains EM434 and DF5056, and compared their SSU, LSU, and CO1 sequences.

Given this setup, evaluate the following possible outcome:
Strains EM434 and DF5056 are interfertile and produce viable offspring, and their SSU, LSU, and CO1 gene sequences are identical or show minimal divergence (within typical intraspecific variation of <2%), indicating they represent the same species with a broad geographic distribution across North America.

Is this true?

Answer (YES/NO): YES